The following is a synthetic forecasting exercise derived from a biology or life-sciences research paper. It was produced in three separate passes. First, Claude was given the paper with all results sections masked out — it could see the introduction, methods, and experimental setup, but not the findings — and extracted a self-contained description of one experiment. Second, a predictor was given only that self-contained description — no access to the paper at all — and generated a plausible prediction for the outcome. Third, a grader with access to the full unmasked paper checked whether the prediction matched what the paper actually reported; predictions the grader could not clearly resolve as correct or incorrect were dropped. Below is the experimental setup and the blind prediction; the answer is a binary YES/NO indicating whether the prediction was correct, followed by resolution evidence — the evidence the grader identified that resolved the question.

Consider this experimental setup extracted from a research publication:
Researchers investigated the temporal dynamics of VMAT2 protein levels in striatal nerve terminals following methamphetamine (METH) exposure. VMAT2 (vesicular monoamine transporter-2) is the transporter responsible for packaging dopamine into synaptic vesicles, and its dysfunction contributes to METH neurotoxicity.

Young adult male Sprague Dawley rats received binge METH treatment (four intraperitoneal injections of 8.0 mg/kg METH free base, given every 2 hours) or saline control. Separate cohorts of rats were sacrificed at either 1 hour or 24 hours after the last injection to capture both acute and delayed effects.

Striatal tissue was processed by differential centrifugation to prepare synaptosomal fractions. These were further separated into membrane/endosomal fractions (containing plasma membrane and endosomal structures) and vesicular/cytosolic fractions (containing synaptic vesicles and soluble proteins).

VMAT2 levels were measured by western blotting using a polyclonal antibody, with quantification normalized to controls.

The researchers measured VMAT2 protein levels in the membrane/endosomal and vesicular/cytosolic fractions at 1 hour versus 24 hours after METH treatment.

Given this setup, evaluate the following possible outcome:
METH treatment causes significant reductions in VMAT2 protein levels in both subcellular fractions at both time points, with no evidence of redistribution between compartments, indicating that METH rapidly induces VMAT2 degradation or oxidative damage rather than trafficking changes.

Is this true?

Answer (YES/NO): NO